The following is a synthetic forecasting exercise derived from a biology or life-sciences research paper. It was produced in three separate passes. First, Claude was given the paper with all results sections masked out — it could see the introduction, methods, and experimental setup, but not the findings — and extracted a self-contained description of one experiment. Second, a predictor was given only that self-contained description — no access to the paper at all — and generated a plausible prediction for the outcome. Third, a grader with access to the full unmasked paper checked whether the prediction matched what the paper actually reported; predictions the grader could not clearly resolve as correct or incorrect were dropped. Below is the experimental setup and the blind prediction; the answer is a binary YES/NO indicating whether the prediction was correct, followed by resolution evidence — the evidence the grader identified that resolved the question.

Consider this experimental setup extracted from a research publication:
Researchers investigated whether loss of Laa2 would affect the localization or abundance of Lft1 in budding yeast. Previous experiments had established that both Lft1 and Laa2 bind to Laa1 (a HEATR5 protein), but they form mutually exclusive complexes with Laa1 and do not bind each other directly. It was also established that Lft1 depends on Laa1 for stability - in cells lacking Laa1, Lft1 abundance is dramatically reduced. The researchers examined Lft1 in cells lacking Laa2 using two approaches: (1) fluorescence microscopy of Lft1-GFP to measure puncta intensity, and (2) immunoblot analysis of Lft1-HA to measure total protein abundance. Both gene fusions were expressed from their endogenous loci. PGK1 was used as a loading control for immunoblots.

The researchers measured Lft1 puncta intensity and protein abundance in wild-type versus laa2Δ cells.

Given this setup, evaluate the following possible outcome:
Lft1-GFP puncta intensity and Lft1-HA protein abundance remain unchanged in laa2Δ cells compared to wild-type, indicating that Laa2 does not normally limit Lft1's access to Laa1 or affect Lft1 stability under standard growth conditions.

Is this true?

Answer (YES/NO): NO